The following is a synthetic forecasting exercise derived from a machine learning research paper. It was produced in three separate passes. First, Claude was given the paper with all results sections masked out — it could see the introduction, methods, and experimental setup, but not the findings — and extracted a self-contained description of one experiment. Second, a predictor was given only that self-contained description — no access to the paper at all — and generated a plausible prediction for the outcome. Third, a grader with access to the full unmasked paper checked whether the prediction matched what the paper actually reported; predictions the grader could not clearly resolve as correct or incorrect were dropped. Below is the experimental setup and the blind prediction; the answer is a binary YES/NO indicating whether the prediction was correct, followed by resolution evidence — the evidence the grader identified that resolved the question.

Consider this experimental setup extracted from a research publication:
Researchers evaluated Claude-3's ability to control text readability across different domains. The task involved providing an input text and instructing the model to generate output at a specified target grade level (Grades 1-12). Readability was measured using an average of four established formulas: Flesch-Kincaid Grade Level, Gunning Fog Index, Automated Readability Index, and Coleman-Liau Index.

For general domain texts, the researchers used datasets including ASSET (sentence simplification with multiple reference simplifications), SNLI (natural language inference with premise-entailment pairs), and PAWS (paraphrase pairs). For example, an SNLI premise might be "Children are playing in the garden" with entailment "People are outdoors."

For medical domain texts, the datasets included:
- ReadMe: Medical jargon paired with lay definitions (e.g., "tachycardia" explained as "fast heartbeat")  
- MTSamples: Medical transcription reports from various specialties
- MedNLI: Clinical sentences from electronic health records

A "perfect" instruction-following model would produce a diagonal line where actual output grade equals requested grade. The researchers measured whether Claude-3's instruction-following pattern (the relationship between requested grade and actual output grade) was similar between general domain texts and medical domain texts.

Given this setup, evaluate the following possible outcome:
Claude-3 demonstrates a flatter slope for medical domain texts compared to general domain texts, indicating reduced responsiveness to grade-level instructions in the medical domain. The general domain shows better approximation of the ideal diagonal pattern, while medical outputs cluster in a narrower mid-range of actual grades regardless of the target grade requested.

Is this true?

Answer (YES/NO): NO